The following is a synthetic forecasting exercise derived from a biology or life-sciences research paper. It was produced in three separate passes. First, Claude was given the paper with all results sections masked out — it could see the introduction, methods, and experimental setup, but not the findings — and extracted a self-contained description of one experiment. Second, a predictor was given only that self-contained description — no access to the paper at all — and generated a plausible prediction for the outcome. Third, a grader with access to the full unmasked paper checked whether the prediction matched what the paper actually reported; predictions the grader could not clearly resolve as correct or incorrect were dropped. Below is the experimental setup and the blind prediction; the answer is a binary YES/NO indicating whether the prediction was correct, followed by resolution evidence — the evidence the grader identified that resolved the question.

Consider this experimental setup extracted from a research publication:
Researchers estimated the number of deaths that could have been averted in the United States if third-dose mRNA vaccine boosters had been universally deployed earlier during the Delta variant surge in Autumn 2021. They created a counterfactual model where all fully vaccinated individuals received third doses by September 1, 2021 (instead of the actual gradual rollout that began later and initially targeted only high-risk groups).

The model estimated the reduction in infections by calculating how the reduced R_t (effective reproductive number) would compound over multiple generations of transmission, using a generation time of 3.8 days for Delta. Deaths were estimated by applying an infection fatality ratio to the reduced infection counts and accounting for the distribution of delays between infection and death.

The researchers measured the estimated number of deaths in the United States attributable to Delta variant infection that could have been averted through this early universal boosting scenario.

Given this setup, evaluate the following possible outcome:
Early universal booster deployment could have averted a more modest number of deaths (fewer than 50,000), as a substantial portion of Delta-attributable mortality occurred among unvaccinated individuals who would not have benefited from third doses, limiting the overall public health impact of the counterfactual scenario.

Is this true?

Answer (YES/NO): NO